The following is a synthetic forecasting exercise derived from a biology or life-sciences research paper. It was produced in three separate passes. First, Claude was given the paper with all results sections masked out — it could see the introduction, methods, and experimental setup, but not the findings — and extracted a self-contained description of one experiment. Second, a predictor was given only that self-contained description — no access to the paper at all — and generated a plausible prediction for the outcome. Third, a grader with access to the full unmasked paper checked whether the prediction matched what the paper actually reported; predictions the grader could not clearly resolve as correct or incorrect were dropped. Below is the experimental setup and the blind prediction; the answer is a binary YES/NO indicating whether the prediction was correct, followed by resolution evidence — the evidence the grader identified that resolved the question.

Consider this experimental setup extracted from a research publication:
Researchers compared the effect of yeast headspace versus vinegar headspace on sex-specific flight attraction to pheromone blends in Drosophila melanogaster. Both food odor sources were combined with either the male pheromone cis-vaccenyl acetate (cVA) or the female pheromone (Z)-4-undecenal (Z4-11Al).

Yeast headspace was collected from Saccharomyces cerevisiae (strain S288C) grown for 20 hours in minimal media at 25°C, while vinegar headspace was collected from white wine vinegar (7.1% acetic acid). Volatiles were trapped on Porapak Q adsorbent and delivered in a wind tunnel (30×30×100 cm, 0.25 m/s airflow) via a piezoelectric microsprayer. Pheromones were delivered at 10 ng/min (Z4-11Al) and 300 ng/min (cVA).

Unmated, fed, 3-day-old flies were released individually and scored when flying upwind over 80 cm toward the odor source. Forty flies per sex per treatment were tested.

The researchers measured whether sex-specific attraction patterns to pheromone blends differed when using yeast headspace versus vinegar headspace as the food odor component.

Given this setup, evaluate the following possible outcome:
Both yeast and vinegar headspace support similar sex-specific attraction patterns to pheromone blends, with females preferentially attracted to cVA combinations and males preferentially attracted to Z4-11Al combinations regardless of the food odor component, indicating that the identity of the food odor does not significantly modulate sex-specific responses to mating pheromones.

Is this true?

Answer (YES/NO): NO